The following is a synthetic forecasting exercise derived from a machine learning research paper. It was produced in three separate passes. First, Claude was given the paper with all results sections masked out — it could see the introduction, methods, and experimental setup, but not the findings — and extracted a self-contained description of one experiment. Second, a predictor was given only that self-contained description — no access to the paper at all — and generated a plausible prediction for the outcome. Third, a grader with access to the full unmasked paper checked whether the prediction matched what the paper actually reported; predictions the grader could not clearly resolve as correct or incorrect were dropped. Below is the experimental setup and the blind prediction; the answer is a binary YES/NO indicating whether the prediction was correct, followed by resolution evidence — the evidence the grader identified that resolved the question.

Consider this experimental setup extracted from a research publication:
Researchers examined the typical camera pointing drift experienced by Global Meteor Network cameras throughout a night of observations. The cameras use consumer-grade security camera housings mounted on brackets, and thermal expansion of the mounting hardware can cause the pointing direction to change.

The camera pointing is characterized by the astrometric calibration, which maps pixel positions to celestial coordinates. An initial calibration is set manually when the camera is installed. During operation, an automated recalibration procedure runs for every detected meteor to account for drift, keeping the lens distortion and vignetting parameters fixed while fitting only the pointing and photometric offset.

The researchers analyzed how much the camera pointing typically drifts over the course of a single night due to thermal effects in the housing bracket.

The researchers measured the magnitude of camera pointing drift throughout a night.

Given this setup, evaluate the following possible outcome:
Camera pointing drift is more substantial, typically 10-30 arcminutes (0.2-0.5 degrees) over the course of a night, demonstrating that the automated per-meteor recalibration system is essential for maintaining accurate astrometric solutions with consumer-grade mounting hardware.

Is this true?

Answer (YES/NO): NO